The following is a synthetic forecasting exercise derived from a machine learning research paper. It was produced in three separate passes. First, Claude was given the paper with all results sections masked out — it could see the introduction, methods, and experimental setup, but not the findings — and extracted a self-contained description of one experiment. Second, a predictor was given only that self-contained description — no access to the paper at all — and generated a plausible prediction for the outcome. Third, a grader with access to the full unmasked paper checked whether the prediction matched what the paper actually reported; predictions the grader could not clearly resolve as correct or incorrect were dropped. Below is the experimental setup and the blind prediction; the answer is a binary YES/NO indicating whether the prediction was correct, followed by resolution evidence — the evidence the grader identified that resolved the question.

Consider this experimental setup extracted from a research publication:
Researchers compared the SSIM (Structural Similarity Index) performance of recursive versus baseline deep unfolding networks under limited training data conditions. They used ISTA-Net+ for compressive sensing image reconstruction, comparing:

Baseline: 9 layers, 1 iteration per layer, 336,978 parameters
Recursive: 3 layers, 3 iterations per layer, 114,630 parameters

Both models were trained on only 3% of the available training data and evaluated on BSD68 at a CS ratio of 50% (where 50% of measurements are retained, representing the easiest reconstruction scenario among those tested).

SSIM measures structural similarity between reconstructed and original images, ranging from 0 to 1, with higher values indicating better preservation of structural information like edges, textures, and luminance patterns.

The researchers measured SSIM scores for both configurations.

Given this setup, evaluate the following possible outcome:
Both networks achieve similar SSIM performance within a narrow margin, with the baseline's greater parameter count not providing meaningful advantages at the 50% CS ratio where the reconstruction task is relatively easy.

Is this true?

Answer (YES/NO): NO